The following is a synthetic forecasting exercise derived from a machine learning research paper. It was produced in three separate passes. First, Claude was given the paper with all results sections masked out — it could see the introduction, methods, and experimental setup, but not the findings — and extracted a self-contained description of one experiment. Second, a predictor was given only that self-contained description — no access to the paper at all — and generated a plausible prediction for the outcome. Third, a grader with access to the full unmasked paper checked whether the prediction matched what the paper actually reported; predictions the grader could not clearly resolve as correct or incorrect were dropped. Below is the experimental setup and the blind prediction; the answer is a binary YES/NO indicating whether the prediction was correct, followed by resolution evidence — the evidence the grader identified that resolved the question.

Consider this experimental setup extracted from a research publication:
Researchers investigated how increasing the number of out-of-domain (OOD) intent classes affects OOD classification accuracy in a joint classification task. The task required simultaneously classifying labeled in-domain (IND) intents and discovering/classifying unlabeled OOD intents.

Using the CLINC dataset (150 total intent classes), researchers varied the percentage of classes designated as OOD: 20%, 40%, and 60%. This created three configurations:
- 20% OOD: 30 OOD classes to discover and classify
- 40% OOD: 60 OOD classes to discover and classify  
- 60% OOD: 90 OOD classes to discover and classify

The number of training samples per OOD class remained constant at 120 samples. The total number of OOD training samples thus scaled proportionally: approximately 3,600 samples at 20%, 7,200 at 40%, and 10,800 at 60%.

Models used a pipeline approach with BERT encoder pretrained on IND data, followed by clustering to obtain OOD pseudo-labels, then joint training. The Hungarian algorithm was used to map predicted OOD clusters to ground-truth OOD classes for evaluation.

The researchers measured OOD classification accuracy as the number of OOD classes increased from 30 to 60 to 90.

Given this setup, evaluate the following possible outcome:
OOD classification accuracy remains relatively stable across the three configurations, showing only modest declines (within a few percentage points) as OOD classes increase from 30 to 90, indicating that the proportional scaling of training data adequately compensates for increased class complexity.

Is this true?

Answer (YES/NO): NO